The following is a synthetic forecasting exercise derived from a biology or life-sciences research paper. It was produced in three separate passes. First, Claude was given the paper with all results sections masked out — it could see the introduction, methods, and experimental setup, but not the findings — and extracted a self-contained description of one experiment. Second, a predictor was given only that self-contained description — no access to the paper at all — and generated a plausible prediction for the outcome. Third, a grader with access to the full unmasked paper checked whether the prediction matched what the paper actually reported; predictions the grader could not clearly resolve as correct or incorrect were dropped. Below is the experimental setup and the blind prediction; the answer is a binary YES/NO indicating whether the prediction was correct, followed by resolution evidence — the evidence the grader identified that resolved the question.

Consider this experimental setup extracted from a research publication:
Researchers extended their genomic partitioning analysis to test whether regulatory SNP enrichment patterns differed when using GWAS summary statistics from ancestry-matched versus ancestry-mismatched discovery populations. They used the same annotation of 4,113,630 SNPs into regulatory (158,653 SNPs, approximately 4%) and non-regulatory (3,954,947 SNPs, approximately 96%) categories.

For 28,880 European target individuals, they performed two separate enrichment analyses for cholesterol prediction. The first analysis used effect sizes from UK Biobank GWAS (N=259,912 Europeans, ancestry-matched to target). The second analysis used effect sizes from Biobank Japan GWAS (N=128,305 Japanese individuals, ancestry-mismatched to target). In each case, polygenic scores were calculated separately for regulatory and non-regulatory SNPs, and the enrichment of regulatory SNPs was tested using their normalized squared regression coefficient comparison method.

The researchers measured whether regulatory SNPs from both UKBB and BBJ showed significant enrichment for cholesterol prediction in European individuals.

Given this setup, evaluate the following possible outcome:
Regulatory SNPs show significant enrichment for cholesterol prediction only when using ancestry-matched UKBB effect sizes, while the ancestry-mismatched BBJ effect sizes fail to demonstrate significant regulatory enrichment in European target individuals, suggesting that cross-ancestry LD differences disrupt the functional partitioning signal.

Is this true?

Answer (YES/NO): NO